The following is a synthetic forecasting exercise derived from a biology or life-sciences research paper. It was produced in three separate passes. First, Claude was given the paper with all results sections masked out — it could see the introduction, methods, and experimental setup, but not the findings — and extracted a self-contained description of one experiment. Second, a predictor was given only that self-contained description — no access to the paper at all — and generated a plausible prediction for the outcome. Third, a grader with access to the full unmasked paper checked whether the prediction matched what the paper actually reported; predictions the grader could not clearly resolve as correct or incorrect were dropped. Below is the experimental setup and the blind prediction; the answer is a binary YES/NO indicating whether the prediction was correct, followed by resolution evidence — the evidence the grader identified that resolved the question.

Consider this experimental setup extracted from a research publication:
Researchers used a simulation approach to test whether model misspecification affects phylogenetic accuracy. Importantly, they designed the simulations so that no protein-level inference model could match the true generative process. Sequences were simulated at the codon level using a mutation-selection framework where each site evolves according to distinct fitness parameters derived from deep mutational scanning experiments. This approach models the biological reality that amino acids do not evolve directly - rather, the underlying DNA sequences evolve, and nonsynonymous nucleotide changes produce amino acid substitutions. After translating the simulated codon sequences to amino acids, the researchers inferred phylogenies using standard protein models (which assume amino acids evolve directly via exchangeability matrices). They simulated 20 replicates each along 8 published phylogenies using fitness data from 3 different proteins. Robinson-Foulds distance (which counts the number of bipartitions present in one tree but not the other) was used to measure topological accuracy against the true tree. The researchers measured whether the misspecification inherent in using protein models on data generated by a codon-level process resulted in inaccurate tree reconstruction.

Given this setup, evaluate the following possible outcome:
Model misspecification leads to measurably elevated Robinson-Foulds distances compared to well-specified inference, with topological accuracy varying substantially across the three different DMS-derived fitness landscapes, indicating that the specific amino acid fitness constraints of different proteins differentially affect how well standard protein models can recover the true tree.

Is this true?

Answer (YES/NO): NO